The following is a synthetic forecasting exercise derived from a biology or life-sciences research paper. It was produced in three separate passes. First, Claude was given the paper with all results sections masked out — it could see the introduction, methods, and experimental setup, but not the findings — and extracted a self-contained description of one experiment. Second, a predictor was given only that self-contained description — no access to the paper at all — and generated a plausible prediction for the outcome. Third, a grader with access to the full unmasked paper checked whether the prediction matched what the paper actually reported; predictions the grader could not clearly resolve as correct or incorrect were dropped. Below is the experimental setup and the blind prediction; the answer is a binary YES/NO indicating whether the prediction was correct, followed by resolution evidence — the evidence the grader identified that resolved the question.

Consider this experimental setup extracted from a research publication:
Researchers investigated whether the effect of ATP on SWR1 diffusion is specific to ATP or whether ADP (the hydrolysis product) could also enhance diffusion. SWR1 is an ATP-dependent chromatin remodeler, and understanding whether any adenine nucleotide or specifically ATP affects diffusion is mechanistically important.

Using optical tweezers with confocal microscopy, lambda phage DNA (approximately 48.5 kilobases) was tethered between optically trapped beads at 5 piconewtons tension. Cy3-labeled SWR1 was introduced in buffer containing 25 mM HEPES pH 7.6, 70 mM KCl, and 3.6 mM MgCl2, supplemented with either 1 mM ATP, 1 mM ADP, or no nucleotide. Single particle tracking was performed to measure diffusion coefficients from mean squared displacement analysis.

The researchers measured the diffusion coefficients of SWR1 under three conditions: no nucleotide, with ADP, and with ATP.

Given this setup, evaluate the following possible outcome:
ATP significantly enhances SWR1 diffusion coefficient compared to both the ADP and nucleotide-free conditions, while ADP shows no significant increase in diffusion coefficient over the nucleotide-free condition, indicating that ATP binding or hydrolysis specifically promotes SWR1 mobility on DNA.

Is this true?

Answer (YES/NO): YES